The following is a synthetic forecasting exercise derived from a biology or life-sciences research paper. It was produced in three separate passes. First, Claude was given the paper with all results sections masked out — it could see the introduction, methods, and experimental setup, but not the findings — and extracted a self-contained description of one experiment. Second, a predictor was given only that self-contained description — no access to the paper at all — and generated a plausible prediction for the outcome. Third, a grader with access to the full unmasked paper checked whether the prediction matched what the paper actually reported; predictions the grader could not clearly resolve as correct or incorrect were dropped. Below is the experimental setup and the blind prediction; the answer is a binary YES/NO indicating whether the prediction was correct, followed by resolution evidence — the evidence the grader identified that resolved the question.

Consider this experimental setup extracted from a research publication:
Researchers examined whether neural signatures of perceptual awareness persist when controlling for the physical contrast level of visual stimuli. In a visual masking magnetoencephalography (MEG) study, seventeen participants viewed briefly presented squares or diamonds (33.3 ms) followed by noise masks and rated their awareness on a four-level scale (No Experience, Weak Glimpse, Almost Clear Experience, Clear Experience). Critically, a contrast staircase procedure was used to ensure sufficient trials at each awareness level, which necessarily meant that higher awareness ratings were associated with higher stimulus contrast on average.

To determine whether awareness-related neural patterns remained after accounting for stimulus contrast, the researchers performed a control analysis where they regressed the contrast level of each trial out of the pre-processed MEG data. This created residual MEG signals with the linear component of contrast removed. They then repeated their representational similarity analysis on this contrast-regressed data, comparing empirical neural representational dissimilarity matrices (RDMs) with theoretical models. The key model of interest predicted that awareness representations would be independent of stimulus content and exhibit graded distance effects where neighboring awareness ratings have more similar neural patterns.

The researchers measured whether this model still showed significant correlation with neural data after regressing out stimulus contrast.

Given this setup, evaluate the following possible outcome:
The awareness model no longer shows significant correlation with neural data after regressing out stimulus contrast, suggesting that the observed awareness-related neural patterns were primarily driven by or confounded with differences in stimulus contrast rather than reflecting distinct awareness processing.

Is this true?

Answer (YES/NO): NO